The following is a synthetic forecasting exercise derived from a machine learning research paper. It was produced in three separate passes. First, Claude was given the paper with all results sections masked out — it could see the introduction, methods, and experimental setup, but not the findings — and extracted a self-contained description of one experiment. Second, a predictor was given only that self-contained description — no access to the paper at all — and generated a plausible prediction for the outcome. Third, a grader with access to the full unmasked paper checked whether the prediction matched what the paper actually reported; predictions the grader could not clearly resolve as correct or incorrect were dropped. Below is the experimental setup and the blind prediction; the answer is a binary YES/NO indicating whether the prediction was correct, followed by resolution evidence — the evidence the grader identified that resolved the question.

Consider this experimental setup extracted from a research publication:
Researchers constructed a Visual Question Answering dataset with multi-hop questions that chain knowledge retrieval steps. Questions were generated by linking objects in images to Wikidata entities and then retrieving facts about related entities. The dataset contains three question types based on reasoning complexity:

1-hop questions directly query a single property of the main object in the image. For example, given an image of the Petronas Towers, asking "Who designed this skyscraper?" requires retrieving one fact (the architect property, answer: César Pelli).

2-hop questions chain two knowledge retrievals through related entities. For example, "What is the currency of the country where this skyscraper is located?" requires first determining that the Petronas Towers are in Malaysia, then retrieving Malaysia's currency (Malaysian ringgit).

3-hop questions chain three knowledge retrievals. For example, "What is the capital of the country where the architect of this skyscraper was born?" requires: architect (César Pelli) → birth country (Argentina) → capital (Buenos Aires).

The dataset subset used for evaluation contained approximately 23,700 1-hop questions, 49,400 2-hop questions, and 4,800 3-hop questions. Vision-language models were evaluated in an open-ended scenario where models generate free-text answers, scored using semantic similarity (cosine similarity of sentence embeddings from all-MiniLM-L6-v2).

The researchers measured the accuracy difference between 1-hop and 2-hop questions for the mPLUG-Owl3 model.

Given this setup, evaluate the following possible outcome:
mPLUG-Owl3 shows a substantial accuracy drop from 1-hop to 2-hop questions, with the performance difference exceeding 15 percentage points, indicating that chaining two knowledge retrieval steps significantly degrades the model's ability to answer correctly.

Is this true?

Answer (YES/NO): NO